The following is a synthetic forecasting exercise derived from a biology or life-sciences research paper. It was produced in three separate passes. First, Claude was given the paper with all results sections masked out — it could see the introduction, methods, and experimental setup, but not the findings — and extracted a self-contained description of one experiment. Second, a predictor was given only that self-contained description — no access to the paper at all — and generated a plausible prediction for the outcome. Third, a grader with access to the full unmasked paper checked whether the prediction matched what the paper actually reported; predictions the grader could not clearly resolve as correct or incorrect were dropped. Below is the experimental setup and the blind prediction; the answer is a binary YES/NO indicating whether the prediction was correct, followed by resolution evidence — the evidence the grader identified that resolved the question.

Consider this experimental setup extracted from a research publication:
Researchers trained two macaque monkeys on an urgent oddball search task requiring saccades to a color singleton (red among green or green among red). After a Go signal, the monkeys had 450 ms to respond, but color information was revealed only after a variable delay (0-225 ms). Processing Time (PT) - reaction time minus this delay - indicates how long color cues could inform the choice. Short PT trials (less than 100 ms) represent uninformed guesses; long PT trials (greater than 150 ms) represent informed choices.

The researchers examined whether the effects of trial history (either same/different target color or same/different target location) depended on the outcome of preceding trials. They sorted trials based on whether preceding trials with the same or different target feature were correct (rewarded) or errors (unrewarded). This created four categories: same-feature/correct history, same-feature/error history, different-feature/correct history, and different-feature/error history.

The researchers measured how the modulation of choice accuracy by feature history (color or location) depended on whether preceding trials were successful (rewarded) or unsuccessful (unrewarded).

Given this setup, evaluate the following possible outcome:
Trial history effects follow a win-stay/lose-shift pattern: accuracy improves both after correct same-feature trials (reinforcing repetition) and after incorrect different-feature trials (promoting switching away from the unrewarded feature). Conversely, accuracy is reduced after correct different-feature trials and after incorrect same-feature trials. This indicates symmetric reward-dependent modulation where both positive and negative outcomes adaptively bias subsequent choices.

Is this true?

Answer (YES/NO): NO